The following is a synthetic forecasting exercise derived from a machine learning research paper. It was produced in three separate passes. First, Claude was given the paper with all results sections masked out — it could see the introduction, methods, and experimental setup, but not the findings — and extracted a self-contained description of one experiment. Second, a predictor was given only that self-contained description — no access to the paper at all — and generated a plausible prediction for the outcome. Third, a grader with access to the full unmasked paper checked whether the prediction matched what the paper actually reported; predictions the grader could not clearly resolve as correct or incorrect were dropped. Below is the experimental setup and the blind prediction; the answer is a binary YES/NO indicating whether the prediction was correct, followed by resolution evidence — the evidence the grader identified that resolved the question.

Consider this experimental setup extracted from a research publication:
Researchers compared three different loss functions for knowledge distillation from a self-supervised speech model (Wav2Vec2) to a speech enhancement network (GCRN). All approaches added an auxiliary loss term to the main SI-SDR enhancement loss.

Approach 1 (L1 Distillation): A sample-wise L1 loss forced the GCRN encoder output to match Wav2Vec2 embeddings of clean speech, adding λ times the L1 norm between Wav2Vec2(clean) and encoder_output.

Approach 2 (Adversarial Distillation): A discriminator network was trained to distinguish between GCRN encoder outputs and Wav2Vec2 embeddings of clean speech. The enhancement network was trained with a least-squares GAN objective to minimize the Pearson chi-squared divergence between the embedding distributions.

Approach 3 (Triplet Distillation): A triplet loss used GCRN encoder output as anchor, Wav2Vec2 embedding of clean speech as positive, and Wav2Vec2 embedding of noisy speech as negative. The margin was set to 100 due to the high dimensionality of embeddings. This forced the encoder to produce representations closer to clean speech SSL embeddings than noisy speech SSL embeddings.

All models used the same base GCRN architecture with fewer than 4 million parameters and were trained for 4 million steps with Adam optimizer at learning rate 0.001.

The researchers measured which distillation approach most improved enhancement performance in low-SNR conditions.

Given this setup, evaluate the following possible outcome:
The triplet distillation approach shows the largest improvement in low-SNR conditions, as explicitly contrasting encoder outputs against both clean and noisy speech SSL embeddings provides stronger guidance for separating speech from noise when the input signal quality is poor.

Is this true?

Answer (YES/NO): NO